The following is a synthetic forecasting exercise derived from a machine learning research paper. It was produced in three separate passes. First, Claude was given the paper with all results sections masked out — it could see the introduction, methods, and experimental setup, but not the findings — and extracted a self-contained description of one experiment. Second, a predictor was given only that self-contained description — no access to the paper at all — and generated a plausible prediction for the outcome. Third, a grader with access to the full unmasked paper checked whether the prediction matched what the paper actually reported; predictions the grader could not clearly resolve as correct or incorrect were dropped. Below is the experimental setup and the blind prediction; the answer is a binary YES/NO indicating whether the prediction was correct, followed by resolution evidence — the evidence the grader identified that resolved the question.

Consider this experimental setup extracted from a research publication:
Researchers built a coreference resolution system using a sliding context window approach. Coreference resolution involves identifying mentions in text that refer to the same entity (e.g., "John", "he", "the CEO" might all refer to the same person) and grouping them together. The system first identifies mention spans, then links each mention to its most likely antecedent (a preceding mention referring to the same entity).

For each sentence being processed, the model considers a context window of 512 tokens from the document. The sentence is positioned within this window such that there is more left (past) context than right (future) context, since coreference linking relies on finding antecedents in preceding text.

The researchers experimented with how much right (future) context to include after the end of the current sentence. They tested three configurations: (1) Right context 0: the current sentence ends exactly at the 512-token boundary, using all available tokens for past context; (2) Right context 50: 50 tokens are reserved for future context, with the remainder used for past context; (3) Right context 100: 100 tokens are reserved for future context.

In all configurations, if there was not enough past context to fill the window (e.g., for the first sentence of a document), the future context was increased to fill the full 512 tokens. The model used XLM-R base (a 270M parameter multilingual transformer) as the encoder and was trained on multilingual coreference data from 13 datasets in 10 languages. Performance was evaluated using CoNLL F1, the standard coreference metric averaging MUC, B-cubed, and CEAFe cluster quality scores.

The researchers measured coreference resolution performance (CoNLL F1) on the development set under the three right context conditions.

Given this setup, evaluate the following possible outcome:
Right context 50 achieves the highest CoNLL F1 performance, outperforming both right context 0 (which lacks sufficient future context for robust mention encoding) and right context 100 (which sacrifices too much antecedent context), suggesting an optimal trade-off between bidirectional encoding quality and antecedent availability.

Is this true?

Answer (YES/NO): YES